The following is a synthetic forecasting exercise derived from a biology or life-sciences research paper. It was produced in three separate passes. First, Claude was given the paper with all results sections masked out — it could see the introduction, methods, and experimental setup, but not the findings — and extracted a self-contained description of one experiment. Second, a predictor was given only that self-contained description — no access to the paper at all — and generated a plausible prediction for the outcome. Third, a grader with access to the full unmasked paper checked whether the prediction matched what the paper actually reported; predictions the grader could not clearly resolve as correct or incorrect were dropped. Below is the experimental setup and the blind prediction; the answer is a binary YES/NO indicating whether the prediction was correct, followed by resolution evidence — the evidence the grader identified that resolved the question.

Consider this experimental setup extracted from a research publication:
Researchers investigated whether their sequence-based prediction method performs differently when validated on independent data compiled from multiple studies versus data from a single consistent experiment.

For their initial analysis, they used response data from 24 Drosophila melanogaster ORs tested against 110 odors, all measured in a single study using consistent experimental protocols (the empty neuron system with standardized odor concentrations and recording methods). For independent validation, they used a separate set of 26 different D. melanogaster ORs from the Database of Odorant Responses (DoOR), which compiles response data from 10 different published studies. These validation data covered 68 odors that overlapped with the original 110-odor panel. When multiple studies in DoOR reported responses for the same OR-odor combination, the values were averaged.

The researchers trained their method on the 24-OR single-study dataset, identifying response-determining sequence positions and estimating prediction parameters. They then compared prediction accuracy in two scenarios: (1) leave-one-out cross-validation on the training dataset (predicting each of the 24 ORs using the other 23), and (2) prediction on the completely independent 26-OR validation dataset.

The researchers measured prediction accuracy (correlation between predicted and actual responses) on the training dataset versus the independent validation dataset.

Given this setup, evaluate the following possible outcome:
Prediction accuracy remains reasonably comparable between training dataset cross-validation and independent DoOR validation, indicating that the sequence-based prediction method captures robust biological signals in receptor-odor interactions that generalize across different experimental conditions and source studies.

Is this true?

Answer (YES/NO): NO